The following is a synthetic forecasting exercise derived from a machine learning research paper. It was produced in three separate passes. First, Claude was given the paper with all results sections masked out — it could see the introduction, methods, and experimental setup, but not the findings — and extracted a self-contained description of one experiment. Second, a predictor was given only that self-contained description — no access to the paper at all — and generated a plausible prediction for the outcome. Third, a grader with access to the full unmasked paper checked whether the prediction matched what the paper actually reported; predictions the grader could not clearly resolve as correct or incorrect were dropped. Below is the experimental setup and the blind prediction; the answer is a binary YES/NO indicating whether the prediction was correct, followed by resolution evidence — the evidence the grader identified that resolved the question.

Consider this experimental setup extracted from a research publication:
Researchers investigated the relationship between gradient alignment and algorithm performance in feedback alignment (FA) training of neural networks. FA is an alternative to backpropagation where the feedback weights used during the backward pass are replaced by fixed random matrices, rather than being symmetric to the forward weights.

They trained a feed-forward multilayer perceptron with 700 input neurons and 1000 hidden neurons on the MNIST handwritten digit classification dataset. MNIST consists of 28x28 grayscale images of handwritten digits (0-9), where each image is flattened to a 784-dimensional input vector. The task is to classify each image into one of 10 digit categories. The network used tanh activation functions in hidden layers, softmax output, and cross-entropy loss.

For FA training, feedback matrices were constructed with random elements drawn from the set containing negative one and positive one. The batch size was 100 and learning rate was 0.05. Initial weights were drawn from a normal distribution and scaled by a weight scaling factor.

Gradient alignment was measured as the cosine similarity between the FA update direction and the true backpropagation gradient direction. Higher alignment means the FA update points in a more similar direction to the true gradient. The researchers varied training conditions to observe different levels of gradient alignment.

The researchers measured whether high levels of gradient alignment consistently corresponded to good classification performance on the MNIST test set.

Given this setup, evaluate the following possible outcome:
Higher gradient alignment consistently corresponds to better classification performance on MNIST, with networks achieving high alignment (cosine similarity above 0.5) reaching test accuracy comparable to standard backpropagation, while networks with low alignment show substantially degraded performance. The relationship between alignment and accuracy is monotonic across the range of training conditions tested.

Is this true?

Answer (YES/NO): NO